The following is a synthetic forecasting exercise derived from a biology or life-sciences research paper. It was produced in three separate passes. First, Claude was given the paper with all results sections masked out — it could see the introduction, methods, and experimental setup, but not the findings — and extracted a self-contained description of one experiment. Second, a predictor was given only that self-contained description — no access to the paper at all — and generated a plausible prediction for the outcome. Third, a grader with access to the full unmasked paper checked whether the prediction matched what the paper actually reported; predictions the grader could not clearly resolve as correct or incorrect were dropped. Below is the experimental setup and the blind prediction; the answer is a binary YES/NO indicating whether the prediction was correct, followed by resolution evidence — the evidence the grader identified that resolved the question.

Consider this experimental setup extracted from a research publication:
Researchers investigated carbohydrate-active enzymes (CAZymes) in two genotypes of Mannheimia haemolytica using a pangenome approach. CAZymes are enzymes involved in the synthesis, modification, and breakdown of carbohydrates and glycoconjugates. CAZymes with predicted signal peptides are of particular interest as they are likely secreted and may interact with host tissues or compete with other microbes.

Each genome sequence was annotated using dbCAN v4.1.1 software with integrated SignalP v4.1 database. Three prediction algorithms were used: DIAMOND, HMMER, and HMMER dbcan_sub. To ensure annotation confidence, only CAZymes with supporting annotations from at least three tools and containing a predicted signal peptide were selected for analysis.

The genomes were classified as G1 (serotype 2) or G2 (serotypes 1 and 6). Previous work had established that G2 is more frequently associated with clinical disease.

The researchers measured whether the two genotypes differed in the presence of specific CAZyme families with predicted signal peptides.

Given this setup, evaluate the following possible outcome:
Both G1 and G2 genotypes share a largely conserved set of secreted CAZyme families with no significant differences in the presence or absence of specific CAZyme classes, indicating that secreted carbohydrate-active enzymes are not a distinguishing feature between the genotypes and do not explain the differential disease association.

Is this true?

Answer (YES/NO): NO